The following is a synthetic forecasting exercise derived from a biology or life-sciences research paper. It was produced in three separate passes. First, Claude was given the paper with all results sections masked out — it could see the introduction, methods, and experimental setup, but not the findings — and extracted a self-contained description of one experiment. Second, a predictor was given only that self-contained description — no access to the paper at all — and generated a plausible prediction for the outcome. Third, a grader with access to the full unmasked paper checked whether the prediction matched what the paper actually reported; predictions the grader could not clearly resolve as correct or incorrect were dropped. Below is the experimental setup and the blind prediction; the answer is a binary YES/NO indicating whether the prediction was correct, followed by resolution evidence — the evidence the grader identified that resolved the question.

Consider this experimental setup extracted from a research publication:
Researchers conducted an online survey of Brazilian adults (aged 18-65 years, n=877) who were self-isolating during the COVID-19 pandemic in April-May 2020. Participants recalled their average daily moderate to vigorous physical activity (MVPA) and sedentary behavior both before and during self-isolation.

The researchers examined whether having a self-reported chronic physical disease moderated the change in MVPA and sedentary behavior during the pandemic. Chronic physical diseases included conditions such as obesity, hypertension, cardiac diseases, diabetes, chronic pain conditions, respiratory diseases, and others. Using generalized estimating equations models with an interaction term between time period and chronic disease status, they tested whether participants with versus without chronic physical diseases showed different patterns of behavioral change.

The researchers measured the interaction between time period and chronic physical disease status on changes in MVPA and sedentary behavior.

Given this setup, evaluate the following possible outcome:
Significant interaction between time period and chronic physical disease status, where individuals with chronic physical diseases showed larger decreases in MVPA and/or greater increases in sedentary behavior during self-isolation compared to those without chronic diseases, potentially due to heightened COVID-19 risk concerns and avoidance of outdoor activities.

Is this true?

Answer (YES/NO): NO